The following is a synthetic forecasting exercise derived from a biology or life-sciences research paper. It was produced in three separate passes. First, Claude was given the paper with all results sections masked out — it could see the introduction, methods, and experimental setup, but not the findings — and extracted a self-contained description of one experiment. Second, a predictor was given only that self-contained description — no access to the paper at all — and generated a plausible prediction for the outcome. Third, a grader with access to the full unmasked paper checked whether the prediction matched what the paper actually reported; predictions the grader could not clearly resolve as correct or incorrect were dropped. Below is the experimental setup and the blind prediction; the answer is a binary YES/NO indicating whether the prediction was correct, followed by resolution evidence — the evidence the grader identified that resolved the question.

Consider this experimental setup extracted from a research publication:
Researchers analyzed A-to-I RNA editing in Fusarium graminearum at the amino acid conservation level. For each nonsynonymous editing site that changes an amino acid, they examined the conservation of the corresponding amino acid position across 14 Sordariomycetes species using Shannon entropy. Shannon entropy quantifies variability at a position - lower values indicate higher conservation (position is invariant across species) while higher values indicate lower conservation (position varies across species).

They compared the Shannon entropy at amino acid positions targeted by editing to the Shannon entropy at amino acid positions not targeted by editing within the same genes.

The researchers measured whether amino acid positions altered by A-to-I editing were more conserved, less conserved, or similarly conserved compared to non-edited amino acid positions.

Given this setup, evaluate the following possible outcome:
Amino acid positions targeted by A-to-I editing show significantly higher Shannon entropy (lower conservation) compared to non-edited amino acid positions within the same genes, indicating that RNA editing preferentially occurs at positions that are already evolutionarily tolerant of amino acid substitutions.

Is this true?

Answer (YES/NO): YES